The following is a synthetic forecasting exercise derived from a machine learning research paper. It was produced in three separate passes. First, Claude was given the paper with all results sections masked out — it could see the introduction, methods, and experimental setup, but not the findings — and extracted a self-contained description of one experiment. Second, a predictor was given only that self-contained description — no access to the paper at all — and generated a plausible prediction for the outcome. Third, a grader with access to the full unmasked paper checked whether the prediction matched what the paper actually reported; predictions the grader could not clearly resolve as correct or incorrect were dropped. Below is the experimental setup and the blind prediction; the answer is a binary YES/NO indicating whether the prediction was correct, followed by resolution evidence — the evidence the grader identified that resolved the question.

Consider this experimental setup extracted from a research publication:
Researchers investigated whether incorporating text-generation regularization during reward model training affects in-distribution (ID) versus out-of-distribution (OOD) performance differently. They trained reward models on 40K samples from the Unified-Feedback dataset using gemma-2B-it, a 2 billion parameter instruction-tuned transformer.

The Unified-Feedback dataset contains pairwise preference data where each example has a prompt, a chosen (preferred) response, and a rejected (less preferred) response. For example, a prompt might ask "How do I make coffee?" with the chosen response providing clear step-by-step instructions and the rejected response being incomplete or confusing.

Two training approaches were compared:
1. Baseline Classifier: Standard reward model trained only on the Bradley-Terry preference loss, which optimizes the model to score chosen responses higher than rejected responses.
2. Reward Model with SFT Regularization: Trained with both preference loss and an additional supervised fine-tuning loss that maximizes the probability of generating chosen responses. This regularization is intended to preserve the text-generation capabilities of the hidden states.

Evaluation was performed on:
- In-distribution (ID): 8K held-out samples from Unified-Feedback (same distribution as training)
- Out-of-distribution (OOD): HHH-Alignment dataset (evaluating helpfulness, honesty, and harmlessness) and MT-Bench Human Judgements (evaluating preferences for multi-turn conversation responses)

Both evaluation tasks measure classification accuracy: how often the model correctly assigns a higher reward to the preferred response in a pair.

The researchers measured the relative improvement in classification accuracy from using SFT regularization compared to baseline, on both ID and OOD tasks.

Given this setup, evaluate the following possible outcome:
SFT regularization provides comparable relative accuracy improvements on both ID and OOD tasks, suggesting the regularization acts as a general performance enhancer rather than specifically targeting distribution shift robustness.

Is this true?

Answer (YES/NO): NO